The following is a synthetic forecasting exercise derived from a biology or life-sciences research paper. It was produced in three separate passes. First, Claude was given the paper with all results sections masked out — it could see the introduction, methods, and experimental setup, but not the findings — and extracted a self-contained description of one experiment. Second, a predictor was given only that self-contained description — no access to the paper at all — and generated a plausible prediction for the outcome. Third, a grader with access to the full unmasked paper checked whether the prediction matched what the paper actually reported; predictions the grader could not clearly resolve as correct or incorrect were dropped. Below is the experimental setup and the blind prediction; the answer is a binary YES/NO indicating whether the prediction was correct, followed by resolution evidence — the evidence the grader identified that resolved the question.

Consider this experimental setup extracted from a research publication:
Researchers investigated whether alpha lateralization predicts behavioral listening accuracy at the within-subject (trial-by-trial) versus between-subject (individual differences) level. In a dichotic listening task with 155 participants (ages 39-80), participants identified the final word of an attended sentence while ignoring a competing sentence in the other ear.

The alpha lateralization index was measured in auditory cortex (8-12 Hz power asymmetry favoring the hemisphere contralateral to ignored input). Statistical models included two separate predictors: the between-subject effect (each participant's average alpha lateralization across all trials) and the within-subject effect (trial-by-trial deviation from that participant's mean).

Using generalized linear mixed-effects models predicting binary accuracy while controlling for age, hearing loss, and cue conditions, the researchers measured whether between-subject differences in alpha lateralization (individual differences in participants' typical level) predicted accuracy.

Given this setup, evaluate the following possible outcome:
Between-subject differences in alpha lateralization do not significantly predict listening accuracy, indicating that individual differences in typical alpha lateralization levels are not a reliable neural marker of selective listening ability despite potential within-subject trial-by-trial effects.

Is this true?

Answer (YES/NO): YES